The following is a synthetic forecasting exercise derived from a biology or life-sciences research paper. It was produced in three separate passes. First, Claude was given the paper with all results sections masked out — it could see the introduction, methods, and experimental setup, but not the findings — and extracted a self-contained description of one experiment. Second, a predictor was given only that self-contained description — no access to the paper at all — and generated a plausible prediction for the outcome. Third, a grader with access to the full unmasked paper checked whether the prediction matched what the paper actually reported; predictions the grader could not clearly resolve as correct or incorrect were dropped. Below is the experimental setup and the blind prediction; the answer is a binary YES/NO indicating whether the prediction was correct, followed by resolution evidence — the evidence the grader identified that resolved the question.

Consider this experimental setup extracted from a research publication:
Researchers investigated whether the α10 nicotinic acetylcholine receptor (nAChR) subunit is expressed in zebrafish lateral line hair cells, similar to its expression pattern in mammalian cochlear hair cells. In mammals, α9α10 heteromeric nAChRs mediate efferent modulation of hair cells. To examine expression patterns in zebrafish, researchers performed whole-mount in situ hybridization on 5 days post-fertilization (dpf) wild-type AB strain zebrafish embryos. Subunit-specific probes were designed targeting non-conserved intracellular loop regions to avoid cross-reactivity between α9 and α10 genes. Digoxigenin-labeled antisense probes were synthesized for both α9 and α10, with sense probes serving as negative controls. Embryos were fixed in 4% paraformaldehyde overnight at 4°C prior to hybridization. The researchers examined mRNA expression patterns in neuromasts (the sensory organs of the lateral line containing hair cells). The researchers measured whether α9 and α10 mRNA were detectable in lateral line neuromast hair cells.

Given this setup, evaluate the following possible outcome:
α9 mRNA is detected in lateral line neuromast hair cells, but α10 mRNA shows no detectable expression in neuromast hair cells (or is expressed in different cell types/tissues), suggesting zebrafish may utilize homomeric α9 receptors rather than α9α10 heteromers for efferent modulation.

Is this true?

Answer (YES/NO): YES